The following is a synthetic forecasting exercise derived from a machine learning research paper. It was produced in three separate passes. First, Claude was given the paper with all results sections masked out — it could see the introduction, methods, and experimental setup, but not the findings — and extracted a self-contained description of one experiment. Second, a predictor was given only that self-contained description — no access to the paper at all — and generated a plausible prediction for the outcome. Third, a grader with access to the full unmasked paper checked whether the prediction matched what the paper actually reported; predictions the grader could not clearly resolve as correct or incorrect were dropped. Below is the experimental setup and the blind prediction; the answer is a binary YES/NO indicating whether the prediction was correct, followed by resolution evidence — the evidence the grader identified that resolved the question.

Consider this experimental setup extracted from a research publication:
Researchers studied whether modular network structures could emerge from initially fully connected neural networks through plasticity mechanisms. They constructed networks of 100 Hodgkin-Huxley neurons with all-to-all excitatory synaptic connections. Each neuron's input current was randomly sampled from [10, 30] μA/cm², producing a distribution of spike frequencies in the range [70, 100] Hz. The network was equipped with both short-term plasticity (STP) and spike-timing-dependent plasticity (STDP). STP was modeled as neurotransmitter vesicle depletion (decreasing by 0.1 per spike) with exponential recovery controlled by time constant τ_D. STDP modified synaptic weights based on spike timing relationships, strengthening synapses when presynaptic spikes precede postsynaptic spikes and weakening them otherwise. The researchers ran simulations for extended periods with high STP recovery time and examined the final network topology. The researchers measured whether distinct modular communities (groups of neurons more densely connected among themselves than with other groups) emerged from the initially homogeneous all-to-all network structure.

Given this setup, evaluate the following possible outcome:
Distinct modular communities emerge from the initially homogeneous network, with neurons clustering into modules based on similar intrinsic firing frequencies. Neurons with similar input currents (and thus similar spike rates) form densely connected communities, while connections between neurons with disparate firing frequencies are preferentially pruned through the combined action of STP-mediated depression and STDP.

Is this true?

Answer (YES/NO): YES